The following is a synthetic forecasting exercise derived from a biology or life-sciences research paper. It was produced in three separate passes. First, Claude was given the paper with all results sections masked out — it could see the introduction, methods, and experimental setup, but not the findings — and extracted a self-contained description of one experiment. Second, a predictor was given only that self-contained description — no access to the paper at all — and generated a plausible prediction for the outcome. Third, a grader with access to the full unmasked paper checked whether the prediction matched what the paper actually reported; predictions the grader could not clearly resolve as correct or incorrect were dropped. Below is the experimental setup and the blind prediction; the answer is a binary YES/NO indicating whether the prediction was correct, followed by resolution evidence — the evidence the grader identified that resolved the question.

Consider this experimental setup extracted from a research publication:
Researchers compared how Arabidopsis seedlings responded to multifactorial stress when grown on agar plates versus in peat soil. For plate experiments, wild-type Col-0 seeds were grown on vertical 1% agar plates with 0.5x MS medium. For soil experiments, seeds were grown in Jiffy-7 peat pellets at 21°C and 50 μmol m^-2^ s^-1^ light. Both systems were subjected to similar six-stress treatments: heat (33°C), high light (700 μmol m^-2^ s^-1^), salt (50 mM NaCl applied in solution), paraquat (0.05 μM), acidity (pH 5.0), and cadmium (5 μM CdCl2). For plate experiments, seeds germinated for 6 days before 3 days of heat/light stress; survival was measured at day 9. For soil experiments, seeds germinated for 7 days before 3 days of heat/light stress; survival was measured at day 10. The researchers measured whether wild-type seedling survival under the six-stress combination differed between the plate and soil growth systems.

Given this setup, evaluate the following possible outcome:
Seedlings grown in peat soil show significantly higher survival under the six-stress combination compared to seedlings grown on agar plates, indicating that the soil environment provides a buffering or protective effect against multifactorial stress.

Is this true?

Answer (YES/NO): NO